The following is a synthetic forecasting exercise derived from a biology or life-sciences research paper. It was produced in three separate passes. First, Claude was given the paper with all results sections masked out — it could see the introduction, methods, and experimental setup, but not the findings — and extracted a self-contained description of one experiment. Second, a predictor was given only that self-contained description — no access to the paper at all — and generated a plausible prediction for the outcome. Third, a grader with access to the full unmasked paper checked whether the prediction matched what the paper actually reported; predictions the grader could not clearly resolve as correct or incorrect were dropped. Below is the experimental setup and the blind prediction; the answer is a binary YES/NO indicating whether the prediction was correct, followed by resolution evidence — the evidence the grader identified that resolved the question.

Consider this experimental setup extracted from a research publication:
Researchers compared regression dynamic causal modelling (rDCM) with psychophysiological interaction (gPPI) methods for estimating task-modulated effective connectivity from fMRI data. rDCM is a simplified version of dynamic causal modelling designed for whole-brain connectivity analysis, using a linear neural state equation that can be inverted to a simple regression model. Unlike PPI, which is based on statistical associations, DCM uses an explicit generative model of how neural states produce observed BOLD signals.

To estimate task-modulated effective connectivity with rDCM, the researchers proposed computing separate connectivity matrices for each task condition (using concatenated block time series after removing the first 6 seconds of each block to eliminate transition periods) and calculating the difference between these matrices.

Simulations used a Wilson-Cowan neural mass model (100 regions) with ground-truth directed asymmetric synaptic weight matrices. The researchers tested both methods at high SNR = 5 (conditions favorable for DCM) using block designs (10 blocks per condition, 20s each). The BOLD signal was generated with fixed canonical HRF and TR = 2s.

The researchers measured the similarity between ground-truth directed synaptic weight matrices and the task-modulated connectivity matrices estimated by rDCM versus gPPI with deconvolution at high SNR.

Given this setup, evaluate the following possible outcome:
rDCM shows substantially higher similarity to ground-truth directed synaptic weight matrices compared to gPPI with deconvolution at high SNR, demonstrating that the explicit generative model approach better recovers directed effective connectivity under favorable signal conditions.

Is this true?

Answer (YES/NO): NO